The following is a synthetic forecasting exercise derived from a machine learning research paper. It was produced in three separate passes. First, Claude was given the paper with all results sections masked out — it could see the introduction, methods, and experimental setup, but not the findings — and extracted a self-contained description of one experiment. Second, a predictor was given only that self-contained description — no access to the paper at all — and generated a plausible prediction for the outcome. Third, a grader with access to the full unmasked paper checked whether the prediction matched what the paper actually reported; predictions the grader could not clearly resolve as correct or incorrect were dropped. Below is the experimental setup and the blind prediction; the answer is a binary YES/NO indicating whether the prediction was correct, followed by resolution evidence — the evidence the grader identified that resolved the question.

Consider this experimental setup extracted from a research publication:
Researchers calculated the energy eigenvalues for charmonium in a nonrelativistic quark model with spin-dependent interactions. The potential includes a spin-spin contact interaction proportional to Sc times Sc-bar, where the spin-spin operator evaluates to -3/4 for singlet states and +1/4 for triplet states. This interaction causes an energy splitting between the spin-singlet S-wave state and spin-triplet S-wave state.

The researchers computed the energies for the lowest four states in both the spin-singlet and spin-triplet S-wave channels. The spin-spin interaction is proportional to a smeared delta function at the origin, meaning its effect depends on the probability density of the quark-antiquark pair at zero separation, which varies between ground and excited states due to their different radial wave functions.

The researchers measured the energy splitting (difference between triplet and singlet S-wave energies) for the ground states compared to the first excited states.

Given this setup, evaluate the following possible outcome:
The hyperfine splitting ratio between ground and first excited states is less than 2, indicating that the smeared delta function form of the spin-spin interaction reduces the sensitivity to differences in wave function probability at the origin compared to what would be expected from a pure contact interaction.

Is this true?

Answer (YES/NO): NO